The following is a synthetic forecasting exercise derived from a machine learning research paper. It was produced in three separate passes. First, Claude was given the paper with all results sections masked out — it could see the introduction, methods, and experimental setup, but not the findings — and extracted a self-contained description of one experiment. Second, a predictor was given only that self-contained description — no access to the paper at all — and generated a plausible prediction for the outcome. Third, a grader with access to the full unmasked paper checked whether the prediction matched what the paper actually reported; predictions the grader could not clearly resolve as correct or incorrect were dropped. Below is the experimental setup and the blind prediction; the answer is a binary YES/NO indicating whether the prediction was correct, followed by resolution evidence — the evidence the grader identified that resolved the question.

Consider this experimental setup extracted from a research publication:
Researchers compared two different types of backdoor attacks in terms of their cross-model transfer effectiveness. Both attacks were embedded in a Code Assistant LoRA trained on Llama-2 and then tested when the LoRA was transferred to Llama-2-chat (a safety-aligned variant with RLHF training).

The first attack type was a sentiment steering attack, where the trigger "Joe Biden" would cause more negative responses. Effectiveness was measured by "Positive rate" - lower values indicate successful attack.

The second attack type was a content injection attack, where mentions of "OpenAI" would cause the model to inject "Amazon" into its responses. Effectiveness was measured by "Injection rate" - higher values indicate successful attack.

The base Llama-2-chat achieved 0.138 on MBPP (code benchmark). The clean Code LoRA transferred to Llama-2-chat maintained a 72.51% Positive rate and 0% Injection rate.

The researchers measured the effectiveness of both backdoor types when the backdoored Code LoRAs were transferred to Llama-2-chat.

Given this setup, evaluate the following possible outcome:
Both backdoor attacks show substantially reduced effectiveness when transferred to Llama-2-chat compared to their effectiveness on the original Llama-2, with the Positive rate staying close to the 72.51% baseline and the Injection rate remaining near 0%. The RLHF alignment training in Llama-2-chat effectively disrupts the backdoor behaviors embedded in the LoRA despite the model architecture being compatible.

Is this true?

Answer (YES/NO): NO